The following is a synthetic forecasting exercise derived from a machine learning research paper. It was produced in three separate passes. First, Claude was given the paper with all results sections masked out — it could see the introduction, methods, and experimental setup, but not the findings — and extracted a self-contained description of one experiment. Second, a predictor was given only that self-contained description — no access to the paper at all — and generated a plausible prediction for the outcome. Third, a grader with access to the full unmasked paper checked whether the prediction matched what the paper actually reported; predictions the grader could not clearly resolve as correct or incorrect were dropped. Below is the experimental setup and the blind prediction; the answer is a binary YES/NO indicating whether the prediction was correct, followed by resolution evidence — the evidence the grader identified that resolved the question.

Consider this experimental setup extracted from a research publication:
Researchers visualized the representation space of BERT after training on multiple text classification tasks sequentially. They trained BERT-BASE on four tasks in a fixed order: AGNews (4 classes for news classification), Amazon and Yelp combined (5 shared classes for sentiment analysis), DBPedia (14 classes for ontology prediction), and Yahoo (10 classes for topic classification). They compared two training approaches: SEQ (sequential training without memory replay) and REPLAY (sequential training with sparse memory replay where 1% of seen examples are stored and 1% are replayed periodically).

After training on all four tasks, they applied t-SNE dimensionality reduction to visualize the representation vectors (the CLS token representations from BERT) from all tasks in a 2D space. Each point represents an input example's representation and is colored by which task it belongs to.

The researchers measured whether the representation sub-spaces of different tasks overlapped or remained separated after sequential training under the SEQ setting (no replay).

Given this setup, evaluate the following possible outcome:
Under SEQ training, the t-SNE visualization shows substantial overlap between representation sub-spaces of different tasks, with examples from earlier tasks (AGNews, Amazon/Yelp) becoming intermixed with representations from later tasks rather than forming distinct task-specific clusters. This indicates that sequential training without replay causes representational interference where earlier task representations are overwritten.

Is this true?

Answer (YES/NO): NO